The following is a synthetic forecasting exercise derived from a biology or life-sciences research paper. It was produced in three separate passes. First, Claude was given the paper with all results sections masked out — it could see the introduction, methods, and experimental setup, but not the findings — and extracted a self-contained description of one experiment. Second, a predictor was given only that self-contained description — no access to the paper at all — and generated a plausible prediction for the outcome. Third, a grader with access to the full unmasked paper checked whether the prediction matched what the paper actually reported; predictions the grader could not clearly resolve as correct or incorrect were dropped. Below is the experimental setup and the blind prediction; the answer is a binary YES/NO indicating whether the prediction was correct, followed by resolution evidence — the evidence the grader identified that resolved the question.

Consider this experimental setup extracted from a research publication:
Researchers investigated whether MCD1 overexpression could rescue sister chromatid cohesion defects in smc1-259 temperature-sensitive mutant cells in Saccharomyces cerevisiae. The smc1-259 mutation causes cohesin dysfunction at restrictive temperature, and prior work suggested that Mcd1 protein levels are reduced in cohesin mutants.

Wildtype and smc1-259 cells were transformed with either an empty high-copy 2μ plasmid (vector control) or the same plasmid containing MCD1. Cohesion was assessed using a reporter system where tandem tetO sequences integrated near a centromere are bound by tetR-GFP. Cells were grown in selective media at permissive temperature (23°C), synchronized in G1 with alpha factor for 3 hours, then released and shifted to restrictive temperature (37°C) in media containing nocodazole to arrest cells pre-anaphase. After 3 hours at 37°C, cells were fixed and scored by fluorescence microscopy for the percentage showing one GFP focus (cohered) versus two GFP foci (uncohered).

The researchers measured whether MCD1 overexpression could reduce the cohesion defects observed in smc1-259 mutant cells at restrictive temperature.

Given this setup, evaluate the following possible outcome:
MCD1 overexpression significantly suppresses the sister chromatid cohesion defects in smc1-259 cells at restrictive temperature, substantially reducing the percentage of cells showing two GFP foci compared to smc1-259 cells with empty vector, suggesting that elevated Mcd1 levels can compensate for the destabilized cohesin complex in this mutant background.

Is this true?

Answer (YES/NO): YES